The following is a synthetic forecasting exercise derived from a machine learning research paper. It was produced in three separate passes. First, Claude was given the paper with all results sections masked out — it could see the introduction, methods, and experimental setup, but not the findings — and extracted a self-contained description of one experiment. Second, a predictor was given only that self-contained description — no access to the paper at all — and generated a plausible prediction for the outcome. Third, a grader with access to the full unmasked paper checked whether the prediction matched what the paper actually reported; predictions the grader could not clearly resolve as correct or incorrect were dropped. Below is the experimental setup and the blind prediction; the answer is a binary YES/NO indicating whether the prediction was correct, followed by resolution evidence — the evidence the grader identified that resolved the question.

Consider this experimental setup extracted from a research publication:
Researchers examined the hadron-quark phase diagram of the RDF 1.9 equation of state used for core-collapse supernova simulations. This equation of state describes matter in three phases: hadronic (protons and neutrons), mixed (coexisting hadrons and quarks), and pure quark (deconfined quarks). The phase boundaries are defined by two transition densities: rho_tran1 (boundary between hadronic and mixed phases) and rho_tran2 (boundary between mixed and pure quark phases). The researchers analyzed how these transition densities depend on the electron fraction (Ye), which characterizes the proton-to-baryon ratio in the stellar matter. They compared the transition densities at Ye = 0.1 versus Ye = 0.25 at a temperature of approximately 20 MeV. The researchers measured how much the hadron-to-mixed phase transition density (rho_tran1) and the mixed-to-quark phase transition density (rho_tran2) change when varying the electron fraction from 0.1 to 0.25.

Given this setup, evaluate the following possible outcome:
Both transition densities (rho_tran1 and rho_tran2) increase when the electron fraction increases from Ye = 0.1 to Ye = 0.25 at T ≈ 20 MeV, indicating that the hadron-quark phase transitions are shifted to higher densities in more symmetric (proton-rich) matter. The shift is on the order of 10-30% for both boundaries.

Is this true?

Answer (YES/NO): NO